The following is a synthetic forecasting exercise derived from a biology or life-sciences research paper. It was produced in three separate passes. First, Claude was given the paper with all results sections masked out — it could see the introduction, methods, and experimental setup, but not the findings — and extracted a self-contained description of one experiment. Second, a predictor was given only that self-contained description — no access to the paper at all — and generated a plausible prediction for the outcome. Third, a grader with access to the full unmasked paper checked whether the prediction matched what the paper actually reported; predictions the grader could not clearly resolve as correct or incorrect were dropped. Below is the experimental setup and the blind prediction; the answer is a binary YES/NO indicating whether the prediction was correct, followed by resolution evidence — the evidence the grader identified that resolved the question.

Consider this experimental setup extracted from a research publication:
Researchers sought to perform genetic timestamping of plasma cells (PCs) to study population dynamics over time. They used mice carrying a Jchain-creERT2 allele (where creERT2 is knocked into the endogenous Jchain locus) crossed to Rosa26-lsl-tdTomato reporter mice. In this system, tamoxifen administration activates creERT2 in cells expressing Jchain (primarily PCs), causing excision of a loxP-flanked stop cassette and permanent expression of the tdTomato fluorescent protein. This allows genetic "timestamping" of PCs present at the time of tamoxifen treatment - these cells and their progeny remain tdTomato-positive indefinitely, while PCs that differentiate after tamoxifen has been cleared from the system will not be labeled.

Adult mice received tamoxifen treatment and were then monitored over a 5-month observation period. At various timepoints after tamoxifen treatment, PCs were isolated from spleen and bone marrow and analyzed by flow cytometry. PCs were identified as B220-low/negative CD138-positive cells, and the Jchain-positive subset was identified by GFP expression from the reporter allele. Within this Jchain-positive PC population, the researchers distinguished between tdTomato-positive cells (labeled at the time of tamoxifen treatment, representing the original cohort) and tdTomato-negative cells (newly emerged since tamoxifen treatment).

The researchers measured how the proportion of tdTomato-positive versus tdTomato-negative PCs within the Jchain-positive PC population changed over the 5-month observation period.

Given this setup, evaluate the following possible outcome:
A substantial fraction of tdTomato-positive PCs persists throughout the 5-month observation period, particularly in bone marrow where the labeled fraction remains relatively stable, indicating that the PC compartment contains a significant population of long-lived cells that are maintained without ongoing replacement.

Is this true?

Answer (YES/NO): NO